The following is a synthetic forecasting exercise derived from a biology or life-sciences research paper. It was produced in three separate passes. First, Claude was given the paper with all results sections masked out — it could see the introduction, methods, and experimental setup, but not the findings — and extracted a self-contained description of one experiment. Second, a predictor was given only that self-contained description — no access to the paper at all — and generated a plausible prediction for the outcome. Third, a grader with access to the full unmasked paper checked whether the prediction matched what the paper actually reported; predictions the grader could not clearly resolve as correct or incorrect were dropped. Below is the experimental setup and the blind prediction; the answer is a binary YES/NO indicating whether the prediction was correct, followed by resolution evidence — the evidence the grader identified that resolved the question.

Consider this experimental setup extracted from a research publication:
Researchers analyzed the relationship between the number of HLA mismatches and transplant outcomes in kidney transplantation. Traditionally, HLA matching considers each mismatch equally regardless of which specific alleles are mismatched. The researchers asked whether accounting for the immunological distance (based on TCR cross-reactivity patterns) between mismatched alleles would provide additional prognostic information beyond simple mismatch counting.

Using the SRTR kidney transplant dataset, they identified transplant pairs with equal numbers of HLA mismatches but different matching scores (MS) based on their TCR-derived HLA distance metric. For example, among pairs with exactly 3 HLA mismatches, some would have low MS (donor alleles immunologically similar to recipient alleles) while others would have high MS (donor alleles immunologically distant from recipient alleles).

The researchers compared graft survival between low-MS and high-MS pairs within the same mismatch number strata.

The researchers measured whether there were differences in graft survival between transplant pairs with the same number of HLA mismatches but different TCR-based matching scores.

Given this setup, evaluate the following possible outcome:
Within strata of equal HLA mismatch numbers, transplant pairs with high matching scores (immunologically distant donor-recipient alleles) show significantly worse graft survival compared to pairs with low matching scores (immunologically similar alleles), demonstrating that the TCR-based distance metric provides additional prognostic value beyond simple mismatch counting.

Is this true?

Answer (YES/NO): YES